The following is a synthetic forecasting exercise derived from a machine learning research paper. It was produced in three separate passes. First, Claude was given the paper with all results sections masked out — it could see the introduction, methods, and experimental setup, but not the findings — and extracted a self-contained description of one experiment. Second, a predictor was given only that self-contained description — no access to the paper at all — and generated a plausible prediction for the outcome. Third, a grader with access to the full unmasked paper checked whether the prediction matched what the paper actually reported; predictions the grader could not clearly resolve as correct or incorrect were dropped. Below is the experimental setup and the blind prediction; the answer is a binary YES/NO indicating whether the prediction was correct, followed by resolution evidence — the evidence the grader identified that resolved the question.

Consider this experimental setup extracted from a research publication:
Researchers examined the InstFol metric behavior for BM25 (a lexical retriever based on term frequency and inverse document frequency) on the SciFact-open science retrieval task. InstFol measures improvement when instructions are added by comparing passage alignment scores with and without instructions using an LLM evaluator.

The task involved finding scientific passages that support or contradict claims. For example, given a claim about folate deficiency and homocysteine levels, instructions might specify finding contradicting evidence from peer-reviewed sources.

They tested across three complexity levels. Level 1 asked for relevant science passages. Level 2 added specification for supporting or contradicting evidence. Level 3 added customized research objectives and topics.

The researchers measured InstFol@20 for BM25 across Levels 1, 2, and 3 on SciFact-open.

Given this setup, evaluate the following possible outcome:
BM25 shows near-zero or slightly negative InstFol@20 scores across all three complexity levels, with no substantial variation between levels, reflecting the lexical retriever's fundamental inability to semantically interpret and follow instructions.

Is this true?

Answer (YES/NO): NO